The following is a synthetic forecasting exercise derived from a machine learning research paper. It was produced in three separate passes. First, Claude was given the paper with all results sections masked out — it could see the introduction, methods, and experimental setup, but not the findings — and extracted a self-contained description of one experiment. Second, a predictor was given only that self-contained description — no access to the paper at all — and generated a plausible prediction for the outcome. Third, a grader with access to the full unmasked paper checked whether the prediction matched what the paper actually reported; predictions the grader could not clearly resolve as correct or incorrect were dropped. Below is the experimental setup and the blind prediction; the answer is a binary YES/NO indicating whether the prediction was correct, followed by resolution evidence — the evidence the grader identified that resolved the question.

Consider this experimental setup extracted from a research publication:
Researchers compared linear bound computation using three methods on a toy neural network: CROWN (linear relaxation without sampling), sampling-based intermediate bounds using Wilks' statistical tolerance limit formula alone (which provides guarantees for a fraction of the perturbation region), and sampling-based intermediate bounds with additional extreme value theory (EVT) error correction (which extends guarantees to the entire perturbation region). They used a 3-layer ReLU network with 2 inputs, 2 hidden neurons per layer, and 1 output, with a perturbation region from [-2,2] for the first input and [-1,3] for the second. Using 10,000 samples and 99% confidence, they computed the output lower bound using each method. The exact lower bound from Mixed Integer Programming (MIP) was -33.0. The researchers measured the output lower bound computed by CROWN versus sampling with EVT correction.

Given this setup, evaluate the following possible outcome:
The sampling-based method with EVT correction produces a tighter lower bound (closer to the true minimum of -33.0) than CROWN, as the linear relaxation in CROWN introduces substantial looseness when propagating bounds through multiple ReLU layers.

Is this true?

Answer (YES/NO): YES